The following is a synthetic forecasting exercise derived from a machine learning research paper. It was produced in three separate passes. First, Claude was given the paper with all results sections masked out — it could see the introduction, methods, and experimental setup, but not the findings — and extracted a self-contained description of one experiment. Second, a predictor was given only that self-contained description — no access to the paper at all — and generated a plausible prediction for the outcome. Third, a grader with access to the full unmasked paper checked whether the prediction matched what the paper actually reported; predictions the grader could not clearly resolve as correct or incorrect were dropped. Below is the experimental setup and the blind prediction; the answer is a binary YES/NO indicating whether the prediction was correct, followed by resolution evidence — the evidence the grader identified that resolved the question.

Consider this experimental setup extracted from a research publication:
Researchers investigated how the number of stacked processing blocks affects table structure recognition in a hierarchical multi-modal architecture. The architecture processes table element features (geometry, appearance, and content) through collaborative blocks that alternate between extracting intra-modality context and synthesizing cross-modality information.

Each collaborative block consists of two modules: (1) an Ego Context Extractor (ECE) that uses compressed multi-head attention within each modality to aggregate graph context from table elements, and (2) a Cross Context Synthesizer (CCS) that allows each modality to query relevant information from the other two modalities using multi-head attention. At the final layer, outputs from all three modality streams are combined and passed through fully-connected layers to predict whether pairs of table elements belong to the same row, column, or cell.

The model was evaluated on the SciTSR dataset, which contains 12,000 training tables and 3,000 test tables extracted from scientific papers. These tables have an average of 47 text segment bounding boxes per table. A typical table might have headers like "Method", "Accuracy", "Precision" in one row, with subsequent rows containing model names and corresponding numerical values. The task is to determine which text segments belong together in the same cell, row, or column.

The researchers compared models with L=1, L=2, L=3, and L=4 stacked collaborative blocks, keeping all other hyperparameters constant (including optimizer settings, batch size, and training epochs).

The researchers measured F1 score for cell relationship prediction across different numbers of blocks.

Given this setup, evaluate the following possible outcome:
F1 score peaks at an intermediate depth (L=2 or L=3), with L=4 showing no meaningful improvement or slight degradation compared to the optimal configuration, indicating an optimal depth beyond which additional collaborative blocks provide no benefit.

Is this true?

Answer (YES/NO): NO